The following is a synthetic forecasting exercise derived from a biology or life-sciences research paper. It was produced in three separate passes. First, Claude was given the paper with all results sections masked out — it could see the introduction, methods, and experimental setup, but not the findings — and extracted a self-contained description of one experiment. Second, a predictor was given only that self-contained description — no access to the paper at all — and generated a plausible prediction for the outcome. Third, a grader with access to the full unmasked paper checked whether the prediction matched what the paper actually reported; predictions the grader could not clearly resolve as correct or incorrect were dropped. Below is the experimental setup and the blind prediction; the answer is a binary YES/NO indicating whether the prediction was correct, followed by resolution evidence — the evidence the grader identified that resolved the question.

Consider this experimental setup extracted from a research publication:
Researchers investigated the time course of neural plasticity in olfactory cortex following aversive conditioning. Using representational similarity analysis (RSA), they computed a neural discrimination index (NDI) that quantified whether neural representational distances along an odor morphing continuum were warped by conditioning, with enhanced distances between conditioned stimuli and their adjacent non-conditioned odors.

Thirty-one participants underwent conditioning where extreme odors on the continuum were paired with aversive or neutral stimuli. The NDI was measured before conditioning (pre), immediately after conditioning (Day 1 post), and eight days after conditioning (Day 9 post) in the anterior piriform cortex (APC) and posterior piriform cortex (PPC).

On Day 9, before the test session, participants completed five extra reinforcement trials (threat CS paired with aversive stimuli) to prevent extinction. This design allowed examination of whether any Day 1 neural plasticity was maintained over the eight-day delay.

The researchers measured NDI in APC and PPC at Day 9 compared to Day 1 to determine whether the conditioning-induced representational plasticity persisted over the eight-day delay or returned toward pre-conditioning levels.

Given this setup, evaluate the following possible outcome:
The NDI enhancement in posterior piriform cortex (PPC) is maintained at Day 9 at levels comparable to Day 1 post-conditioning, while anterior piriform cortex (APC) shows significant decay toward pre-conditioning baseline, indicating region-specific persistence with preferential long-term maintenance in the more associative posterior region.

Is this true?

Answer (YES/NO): NO